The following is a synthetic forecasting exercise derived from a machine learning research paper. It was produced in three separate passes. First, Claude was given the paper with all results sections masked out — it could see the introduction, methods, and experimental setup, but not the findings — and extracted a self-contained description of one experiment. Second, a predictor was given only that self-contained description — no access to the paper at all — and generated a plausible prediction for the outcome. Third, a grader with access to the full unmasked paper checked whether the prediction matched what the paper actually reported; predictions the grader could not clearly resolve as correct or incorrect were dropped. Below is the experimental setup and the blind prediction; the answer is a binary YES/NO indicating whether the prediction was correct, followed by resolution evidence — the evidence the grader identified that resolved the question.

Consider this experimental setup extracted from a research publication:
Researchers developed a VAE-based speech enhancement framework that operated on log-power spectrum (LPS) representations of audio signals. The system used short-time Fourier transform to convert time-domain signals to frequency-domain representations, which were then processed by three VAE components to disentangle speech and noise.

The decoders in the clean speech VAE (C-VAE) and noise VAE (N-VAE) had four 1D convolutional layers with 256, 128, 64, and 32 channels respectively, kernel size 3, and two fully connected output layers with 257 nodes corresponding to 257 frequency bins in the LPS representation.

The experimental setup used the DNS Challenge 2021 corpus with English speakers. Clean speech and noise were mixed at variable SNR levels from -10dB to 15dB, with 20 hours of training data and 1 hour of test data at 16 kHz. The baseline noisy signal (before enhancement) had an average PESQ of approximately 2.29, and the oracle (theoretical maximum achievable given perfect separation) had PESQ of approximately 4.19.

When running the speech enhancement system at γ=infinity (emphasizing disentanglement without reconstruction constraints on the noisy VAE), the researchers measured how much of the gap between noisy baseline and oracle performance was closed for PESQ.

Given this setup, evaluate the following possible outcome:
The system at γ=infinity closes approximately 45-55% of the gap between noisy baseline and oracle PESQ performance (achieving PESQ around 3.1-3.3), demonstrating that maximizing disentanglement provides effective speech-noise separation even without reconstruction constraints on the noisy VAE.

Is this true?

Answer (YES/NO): NO